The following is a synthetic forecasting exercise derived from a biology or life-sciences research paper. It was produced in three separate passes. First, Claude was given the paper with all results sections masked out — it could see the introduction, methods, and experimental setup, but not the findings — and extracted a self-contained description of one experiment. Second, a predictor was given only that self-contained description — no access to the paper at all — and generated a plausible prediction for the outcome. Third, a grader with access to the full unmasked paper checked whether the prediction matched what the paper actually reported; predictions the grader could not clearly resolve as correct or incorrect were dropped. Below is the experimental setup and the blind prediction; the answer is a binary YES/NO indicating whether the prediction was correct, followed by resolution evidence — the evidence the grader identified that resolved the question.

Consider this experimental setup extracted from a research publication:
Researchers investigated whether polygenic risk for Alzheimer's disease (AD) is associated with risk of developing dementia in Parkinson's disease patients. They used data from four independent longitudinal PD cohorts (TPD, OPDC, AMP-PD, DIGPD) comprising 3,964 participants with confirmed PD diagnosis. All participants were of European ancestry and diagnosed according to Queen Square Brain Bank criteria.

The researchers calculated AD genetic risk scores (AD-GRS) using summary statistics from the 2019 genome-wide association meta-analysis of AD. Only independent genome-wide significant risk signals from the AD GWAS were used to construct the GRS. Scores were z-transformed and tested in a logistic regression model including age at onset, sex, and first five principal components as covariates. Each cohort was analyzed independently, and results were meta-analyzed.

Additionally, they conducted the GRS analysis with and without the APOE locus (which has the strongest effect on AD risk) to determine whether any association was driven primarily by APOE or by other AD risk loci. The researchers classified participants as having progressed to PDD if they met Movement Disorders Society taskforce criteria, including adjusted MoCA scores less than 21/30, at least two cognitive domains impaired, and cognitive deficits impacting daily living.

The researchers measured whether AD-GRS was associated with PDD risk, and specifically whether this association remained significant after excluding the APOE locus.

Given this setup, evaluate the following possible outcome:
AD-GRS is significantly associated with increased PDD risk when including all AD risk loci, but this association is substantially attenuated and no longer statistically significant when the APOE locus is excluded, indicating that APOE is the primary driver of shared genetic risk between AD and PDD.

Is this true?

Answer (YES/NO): YES